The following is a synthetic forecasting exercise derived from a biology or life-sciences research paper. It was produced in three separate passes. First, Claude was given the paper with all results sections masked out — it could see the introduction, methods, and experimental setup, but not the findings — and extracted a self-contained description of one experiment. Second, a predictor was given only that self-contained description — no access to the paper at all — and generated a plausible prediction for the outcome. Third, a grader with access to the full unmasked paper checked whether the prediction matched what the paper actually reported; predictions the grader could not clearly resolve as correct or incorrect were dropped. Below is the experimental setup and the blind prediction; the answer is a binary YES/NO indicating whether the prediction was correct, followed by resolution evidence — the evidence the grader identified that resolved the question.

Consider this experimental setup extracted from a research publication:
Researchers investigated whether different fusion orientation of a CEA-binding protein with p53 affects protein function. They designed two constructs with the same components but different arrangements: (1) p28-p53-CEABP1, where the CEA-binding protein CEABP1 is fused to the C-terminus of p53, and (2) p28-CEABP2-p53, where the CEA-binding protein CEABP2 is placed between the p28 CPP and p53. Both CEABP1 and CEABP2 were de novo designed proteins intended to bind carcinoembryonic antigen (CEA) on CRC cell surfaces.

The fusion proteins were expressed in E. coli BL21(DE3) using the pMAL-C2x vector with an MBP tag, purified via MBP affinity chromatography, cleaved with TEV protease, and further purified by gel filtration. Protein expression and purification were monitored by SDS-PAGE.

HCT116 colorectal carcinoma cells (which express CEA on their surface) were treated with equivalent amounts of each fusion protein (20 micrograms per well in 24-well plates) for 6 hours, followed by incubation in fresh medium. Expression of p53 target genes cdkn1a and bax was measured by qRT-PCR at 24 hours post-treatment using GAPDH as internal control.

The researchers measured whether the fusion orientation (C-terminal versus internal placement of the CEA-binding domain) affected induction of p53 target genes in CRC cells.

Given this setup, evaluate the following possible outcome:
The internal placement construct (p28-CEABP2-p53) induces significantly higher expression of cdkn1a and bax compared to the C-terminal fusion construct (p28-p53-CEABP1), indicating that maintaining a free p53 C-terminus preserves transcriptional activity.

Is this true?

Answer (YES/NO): NO